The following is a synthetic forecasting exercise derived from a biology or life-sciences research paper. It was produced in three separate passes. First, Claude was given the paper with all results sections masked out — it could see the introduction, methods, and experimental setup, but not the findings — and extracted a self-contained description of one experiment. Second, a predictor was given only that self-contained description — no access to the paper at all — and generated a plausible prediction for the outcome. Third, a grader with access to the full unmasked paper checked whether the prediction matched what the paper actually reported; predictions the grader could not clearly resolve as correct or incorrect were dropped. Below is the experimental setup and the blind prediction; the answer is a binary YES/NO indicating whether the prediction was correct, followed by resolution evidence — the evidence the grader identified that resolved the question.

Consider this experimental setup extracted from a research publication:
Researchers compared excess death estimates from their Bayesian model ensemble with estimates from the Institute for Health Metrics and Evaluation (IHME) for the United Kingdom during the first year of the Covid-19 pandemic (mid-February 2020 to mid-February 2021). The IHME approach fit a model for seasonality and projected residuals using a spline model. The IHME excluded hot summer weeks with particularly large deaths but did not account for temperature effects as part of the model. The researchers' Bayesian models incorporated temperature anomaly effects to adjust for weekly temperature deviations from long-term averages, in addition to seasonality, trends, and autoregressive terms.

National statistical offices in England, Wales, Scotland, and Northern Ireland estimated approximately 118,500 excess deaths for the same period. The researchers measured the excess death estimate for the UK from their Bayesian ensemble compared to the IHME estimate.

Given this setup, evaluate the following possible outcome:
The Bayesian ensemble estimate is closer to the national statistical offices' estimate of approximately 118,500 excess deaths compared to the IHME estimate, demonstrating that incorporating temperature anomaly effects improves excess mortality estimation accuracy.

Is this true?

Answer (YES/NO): YES